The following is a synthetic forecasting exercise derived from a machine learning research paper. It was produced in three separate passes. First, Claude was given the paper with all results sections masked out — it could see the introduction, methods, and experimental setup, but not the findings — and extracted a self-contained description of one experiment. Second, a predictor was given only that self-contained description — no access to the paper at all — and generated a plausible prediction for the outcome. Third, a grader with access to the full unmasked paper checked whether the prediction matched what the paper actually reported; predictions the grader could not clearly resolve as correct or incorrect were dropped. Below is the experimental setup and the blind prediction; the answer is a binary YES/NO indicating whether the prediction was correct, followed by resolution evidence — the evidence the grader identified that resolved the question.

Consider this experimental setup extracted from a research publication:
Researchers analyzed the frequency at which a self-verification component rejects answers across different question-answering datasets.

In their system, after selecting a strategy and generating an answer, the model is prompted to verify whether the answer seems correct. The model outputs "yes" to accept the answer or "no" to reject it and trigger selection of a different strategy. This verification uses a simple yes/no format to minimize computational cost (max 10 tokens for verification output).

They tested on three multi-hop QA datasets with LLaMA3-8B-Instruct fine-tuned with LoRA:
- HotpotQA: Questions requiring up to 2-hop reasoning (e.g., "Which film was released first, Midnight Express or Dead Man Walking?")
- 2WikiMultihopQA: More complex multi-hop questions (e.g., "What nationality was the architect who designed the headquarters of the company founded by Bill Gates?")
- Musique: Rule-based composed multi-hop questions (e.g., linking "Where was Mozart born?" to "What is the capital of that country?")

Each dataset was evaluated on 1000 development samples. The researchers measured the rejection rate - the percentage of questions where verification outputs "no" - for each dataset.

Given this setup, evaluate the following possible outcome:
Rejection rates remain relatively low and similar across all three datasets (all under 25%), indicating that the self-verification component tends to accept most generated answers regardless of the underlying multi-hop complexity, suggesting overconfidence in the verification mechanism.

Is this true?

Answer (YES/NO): NO